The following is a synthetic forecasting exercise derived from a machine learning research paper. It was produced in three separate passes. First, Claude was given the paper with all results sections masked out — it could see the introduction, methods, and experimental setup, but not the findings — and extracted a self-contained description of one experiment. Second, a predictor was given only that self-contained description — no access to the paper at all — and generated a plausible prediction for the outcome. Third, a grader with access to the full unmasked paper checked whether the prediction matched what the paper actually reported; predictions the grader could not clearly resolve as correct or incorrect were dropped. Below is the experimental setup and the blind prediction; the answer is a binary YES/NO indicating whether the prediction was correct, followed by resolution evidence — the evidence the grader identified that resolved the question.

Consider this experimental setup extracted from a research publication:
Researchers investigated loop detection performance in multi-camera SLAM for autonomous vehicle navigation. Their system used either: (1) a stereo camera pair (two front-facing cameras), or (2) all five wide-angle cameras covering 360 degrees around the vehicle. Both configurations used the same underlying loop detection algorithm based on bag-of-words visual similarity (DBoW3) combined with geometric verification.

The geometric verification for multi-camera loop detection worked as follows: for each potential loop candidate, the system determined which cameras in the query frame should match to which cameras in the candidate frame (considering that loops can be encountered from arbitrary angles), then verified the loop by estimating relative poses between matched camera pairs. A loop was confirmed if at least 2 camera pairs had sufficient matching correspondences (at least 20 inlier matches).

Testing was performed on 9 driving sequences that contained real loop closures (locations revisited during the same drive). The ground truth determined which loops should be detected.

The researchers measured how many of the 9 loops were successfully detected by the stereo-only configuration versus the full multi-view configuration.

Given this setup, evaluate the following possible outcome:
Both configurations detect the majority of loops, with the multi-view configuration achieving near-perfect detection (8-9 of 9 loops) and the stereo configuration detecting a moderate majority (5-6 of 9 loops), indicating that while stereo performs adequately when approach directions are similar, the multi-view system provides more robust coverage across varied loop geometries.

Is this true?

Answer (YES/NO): YES